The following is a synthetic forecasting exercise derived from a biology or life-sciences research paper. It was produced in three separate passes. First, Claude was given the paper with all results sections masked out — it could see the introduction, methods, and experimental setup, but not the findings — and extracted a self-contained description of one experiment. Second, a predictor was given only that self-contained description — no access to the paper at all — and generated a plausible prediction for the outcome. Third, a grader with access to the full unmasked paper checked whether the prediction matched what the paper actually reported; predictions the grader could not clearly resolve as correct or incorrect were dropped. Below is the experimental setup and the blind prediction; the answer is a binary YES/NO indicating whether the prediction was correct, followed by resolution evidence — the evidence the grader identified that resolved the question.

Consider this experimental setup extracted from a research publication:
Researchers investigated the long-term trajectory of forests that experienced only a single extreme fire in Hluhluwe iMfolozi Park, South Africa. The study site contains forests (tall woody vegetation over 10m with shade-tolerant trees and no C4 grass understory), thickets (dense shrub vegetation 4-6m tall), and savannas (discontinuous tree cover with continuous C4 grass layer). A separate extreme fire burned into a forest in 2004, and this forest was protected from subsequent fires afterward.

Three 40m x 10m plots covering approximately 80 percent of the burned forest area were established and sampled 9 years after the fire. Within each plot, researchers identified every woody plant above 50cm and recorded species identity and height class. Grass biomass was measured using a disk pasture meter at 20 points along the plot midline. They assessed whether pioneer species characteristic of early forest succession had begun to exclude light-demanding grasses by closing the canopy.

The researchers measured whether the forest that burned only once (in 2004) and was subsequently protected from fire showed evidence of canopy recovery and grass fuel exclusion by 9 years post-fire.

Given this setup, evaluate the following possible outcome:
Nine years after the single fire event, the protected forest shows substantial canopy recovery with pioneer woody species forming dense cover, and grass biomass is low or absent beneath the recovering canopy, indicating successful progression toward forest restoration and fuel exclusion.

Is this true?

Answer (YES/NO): YES